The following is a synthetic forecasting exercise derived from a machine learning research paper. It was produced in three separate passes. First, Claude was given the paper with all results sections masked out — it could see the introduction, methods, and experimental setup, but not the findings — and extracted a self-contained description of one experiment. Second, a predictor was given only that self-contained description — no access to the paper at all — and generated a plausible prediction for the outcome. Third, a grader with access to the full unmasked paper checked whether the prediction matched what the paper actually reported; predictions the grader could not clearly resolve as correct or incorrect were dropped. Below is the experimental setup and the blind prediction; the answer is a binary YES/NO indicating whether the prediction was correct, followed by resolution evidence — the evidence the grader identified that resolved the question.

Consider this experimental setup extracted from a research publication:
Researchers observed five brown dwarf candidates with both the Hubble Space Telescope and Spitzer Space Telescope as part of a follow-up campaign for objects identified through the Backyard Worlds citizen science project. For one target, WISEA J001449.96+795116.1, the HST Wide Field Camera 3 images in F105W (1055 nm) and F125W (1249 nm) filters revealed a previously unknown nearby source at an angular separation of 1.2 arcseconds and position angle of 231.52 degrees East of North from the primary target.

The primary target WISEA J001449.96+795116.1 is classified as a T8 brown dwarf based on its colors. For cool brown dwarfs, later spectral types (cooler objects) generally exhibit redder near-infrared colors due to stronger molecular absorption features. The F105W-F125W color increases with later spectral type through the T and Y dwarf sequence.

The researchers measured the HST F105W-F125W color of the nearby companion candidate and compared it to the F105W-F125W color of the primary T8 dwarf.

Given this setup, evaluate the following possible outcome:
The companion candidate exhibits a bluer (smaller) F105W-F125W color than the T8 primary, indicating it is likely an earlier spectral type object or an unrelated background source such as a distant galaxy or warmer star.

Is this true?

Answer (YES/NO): YES